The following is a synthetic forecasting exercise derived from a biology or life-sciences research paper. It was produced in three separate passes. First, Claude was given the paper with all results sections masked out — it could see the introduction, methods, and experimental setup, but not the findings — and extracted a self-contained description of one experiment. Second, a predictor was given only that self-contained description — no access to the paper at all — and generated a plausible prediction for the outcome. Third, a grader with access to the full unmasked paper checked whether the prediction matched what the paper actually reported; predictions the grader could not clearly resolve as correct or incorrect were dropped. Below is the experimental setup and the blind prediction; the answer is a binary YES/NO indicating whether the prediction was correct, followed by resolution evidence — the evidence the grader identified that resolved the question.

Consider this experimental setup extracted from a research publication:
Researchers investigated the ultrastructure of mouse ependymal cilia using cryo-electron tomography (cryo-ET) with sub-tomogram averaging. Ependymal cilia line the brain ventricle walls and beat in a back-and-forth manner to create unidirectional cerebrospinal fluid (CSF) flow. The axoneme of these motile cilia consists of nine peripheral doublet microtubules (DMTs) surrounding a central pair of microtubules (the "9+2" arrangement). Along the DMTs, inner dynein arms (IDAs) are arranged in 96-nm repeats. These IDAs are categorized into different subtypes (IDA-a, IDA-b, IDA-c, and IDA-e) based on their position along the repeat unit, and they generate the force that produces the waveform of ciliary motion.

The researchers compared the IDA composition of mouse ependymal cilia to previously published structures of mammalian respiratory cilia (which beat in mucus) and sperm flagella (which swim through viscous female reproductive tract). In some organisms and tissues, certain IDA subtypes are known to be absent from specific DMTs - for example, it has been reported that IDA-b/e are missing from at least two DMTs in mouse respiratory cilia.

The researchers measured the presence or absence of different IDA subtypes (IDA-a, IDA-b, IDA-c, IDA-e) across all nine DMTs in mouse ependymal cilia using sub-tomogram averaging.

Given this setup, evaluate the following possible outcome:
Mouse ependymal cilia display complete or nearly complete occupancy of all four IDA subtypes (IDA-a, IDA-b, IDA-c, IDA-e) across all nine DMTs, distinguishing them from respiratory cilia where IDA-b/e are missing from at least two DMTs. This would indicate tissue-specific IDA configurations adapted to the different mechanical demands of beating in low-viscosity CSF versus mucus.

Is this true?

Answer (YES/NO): NO